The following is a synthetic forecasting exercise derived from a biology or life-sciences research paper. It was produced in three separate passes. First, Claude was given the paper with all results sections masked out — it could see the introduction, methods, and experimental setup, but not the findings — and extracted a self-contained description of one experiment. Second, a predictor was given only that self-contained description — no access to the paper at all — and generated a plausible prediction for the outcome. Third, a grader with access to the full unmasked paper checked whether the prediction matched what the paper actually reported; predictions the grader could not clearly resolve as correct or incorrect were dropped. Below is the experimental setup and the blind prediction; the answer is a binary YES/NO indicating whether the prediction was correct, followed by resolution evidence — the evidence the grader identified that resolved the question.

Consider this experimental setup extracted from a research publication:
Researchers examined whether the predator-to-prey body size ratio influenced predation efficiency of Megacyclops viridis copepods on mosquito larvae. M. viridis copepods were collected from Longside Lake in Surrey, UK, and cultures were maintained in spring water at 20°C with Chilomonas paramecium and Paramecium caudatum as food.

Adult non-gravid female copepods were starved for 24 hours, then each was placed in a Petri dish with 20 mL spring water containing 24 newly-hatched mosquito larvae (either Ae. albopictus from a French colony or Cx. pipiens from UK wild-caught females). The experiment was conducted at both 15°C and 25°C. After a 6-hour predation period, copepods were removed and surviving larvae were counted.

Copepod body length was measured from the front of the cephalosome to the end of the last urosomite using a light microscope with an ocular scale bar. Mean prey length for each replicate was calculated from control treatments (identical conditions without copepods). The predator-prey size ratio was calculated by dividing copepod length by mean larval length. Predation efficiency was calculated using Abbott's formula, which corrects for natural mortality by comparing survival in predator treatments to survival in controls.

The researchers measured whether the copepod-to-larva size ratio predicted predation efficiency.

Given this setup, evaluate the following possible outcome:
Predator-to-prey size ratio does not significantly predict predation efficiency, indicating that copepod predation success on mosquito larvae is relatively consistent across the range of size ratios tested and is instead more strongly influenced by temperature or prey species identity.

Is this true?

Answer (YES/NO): NO